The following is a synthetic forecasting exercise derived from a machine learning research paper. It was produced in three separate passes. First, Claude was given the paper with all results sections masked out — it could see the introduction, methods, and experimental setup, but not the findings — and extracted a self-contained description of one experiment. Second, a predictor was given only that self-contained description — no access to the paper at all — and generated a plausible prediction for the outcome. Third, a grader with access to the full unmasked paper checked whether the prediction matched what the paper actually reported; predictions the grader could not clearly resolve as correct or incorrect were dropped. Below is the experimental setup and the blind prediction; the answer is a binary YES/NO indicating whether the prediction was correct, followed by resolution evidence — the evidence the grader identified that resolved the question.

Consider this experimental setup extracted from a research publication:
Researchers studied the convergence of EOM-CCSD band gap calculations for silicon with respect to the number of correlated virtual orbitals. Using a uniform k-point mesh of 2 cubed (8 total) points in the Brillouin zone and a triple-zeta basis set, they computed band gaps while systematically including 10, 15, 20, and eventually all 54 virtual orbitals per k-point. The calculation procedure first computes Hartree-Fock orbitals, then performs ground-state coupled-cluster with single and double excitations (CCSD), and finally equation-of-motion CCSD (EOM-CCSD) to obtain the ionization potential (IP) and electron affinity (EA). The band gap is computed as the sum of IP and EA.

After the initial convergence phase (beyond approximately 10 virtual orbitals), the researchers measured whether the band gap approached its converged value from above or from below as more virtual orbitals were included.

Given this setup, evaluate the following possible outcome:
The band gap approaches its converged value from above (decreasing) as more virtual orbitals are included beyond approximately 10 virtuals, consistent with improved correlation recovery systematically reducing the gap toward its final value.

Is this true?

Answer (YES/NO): NO